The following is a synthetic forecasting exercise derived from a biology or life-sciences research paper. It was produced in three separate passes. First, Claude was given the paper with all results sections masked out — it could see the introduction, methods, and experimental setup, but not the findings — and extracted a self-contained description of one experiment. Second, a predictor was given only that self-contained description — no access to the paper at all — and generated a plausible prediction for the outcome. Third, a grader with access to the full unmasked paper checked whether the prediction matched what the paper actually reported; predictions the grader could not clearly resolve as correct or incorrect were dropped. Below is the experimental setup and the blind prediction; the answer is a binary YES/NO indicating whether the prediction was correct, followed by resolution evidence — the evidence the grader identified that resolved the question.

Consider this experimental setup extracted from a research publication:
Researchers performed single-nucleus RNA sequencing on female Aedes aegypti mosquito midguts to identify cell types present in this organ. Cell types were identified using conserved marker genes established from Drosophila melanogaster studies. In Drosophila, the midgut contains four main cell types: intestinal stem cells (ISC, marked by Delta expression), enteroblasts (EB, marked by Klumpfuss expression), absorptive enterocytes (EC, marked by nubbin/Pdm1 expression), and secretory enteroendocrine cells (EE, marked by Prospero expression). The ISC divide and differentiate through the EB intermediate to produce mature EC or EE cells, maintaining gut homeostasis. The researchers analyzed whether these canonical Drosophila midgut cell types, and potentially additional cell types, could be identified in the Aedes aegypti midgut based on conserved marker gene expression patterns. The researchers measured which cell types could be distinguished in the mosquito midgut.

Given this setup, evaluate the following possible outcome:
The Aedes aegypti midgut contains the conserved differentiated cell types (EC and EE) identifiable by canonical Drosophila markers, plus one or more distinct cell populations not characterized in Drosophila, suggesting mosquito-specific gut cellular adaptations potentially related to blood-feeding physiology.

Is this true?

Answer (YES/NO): NO